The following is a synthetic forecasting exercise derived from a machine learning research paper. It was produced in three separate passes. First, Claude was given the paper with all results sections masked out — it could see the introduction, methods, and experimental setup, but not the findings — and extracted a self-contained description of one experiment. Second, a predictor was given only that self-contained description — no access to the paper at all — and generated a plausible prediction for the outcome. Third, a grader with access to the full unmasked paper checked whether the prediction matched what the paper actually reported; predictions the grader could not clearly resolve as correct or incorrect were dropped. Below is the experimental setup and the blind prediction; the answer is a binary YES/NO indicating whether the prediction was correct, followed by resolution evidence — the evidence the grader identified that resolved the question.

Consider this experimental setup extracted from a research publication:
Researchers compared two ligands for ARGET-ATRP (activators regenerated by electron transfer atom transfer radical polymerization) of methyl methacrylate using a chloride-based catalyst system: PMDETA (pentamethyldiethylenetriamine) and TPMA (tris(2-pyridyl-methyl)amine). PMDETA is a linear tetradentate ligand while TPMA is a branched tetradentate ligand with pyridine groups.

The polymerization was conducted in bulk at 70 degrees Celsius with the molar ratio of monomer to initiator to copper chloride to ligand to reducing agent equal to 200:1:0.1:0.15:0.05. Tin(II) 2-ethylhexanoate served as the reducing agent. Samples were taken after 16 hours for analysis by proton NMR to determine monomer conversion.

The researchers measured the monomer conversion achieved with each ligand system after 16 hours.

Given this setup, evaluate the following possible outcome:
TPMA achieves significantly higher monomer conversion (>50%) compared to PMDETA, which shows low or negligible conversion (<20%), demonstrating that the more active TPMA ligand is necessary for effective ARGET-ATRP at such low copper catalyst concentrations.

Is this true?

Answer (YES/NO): NO